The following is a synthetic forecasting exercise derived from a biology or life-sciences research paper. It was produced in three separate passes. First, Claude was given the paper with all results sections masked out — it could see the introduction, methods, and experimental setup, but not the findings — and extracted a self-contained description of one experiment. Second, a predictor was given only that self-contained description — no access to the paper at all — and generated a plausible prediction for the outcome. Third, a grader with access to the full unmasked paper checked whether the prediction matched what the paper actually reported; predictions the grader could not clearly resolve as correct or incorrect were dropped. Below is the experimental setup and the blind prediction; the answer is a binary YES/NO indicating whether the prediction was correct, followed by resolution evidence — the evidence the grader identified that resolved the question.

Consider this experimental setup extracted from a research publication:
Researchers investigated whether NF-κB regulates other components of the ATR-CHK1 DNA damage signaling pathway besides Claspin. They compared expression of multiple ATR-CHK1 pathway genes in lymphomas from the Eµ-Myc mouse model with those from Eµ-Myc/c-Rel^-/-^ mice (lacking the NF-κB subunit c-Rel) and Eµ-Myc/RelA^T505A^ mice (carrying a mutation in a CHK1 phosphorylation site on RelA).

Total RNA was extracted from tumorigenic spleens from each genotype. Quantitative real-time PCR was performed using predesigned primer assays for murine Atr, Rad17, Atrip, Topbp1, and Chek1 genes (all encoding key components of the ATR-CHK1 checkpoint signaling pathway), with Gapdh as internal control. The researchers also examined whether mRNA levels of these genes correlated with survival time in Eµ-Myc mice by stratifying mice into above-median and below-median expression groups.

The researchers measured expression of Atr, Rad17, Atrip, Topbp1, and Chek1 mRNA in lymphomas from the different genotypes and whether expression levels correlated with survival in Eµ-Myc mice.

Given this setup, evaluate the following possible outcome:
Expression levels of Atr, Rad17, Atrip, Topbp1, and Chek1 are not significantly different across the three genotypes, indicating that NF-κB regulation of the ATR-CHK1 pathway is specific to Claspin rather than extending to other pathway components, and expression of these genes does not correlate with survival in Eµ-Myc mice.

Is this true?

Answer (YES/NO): YES